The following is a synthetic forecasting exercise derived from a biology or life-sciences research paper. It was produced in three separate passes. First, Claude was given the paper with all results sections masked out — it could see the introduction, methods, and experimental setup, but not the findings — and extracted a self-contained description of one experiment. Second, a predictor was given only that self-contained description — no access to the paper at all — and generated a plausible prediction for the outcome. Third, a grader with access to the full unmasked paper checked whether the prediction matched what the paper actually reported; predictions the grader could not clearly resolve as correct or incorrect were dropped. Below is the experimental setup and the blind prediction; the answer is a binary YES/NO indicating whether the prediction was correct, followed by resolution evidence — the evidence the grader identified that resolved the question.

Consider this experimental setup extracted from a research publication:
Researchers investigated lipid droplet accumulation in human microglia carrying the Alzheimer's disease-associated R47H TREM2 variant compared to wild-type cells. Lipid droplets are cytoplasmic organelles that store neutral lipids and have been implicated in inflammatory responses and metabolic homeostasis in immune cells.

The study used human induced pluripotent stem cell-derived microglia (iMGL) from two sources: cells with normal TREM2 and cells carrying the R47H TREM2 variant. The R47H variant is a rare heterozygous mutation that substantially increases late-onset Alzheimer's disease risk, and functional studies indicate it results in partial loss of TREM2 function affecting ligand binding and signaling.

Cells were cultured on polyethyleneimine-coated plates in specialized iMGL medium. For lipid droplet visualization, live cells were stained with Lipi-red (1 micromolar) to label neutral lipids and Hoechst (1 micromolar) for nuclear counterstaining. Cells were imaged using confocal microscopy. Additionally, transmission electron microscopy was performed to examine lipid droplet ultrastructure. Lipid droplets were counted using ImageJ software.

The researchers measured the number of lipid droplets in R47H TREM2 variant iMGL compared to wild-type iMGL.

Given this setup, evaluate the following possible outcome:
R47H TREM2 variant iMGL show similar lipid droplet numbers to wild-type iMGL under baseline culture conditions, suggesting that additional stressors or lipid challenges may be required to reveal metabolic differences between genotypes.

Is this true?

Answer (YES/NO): NO